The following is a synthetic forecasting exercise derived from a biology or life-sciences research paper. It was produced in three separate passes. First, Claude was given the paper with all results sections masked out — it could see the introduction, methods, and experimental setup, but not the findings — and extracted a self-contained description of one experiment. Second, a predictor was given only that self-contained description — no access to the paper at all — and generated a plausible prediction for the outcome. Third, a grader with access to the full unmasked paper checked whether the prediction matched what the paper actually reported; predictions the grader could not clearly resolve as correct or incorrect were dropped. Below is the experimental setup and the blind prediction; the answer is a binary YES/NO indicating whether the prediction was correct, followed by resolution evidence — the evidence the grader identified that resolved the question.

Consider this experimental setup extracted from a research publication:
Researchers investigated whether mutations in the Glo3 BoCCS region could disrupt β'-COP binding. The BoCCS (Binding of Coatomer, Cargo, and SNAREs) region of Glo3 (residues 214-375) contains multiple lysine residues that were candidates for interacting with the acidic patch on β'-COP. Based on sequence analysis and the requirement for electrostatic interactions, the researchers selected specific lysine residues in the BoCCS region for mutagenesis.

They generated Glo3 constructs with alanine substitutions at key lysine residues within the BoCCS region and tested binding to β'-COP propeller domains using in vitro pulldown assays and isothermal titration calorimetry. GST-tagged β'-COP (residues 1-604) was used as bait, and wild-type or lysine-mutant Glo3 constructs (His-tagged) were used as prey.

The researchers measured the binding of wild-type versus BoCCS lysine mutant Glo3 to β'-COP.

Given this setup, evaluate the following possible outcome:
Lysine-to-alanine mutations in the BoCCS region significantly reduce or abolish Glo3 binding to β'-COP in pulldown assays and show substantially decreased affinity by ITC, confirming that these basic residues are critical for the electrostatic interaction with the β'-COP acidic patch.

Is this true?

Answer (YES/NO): NO